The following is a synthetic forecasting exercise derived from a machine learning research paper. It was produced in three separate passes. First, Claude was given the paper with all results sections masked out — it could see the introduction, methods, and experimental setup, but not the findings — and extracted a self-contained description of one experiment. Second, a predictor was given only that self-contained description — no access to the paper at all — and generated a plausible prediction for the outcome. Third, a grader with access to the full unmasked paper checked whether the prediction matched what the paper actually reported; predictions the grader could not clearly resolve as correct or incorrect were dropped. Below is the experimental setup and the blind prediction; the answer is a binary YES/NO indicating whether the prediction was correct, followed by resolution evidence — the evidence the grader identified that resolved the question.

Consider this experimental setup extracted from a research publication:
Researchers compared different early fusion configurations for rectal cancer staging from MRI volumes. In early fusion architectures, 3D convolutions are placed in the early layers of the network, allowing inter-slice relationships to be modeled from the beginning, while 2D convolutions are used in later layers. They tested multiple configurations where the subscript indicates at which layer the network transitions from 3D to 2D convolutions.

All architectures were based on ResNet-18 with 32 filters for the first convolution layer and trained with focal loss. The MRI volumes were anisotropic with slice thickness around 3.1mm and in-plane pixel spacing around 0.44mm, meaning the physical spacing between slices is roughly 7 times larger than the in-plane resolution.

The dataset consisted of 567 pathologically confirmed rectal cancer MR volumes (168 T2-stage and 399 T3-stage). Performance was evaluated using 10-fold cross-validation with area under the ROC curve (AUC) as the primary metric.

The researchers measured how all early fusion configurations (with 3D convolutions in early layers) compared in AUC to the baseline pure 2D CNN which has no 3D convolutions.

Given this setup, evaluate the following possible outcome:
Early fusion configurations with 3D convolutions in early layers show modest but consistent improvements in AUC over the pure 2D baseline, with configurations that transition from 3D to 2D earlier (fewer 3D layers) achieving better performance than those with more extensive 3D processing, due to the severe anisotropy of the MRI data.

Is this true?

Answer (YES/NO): NO